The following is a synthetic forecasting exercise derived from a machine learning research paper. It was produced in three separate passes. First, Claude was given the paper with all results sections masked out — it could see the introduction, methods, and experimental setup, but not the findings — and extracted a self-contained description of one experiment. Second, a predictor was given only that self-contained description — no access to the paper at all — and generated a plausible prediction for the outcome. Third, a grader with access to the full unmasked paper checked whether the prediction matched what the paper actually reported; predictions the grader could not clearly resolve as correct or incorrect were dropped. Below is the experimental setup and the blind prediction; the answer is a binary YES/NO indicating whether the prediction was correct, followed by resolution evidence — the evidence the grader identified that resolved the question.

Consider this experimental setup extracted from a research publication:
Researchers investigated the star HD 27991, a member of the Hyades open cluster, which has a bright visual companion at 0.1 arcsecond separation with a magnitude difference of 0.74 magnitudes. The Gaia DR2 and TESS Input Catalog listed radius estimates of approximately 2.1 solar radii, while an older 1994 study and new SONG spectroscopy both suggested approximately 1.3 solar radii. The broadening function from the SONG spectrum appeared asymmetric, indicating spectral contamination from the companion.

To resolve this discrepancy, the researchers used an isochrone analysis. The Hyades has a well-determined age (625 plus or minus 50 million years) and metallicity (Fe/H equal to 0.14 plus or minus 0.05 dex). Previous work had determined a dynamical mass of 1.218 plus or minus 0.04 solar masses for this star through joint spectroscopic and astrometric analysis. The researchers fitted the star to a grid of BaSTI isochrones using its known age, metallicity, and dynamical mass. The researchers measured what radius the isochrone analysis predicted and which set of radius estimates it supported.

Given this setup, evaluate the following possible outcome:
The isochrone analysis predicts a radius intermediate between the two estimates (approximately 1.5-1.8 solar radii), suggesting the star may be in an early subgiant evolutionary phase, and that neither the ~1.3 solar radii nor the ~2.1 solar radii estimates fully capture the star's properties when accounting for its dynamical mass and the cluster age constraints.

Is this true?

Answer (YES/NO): NO